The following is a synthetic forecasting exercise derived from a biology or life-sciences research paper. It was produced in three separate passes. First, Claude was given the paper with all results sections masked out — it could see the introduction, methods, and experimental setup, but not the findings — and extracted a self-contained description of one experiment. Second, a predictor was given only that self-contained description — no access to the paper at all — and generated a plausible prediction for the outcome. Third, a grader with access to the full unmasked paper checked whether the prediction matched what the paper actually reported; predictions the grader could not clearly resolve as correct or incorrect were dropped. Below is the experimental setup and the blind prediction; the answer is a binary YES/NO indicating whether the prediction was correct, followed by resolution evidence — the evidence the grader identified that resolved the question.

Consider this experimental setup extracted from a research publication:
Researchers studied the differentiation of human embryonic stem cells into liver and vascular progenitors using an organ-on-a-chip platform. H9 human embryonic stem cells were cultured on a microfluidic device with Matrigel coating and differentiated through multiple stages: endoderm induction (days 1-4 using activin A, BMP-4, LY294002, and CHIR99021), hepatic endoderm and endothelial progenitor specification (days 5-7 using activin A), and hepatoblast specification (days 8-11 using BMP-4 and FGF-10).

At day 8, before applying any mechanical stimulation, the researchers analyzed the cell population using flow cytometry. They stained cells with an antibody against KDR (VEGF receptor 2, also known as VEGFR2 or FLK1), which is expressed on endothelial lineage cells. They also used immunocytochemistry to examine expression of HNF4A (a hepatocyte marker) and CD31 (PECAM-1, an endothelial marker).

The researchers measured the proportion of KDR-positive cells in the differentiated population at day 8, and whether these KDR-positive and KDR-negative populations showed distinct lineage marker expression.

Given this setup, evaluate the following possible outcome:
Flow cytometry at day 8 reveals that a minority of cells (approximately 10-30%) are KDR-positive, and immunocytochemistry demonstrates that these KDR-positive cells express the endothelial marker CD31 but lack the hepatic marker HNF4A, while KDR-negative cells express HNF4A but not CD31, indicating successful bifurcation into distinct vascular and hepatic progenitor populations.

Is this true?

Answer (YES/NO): NO